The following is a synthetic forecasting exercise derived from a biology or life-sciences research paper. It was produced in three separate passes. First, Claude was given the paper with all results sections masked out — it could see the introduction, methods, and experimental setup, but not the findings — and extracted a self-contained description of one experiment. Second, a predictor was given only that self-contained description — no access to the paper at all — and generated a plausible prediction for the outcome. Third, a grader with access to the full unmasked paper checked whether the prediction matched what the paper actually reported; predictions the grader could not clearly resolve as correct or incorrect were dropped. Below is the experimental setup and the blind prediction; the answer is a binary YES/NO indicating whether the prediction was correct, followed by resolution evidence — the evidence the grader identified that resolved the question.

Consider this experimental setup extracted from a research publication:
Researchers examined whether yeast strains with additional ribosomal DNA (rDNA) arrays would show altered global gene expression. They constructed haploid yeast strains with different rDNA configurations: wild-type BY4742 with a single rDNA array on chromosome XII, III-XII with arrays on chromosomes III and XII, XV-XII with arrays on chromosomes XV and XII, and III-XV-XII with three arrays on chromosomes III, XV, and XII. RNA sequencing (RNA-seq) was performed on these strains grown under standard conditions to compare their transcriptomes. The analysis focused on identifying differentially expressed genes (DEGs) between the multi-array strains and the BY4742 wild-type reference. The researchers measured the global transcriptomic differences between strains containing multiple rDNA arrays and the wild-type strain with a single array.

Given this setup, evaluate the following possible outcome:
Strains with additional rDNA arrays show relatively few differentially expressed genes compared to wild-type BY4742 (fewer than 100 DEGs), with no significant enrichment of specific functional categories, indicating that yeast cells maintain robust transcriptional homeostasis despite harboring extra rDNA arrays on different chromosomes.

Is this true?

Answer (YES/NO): YES